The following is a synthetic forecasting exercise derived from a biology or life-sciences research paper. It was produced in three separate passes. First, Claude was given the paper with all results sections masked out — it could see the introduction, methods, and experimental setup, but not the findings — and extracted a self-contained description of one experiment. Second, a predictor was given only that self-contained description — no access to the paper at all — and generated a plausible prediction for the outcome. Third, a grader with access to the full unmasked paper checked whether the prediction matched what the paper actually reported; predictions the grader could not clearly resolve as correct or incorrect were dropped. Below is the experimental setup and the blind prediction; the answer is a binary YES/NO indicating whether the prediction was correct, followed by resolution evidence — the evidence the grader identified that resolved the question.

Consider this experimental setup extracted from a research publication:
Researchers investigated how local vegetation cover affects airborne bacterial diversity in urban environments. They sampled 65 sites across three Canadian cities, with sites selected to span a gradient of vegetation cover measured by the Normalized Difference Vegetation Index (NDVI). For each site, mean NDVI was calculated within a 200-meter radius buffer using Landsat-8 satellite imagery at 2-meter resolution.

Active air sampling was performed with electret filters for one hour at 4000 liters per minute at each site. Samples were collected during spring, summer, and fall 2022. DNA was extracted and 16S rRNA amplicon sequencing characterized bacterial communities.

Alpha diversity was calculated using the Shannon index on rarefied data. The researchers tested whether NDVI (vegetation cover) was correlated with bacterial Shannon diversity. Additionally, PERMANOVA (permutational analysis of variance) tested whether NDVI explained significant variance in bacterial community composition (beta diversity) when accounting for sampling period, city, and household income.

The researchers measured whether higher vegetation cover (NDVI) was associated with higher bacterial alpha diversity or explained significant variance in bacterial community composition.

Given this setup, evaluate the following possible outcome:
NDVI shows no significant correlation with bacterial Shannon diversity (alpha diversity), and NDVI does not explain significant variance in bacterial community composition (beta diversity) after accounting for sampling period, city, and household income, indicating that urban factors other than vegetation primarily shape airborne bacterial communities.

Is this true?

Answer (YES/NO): NO